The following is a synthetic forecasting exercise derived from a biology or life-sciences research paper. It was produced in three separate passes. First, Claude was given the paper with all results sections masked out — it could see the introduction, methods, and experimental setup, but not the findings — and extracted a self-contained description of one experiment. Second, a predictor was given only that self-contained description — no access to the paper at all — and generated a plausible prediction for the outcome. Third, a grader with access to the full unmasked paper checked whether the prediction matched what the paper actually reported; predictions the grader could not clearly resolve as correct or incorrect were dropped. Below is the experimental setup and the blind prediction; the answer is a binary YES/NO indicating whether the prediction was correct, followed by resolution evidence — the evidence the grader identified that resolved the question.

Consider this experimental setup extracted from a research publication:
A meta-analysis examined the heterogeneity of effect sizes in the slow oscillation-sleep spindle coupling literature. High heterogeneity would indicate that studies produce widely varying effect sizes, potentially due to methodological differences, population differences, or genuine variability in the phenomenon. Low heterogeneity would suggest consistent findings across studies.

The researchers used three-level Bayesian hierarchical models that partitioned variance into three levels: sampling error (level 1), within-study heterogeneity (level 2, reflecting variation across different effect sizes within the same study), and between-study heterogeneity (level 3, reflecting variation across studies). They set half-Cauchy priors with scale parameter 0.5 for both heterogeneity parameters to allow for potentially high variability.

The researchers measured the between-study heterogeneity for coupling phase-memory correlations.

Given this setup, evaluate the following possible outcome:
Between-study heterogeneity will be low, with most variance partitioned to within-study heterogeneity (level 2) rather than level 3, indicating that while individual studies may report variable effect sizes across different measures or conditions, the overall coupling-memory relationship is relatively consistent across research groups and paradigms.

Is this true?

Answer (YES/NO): NO